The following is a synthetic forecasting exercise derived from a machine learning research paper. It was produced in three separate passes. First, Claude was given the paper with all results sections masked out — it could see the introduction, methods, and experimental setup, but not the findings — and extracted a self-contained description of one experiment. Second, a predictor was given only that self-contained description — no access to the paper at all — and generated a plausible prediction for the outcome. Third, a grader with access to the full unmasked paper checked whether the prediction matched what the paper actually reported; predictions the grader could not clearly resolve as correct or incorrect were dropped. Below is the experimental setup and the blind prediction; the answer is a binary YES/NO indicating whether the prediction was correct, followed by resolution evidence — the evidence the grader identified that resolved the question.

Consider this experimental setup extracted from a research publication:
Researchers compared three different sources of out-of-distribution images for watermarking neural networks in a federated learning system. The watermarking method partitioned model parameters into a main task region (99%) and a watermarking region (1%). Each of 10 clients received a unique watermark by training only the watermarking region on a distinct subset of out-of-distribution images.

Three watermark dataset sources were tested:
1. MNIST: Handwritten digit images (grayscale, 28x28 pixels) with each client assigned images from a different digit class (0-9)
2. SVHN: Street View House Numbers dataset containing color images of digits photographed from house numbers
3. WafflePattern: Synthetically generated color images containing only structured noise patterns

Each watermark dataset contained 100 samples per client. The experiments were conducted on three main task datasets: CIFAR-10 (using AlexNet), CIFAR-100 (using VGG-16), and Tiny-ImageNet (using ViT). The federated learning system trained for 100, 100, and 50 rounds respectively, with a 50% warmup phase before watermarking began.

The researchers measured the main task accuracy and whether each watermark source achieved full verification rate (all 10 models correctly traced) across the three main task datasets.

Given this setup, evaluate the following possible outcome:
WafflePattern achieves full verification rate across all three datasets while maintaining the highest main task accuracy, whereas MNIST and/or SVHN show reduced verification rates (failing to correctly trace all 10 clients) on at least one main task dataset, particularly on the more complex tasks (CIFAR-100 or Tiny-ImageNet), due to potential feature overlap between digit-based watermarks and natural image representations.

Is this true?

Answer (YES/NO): NO